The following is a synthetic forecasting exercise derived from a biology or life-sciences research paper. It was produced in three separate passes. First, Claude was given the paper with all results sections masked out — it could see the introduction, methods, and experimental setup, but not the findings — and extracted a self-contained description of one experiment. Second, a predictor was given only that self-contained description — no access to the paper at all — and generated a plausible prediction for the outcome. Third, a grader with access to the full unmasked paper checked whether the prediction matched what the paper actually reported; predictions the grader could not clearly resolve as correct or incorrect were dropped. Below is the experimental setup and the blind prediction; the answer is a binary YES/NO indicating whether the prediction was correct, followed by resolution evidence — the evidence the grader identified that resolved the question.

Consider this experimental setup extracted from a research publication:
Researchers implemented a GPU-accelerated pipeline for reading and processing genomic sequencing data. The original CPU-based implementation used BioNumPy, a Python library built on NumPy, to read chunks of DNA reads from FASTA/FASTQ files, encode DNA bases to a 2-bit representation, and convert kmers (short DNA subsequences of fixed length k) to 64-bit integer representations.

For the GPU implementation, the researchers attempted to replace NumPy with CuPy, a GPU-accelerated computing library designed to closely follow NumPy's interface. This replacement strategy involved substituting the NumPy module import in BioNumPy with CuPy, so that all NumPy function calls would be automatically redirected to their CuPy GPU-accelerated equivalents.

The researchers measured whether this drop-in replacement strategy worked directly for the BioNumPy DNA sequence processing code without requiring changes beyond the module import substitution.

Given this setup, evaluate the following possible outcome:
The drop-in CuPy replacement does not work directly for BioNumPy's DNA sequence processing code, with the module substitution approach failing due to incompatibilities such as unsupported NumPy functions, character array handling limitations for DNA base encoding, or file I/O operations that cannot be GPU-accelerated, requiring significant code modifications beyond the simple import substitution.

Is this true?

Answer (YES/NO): NO